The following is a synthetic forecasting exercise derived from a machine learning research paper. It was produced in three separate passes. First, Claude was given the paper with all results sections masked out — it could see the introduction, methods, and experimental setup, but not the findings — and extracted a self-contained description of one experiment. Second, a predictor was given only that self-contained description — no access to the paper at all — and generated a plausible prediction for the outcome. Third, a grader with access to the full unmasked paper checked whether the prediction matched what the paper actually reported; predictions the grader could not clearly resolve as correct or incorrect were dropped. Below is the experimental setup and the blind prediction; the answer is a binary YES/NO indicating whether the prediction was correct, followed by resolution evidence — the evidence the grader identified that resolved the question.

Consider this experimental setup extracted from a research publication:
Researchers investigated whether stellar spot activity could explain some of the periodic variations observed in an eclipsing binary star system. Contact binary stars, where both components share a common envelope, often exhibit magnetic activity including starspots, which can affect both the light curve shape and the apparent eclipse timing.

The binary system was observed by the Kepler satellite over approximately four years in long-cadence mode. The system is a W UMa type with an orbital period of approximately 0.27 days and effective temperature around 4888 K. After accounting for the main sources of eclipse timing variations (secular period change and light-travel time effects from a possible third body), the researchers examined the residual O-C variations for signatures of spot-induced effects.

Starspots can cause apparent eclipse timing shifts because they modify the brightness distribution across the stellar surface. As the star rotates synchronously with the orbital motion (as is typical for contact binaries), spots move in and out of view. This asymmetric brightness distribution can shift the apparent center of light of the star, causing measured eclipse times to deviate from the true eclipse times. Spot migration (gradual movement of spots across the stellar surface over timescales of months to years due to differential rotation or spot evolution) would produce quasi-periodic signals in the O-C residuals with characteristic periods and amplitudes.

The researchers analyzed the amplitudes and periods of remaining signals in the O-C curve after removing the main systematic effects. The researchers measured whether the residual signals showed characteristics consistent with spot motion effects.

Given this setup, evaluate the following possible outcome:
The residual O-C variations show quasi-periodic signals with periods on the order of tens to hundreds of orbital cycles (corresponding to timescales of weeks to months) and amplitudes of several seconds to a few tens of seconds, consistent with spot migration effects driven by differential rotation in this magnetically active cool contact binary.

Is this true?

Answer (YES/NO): NO